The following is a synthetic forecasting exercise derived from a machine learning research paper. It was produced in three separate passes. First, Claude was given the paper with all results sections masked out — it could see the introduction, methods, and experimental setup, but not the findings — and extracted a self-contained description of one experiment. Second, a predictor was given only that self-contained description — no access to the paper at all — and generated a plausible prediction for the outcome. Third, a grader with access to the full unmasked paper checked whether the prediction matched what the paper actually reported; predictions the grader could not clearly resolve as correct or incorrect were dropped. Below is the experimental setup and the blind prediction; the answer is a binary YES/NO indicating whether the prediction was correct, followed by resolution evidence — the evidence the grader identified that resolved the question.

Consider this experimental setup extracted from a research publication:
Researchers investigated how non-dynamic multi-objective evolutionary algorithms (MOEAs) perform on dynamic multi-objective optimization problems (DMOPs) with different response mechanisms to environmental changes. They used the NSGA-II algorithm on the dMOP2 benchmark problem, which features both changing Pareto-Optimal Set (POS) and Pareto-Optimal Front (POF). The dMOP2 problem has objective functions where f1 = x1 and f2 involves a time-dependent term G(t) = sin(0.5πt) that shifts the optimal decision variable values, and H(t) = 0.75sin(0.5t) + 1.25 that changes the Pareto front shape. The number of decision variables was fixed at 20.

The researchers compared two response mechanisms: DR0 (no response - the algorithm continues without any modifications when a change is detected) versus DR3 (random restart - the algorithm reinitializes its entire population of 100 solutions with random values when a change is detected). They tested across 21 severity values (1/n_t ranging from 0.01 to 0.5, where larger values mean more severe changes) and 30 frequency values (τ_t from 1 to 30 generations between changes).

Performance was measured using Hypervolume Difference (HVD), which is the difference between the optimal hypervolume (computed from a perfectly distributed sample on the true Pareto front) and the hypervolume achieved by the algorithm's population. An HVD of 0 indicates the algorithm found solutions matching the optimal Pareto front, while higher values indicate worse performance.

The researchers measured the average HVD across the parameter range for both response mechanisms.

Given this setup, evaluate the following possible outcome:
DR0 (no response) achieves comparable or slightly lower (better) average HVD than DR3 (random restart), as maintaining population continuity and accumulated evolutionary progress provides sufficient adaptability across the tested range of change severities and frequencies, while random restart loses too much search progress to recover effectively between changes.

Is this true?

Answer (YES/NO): NO